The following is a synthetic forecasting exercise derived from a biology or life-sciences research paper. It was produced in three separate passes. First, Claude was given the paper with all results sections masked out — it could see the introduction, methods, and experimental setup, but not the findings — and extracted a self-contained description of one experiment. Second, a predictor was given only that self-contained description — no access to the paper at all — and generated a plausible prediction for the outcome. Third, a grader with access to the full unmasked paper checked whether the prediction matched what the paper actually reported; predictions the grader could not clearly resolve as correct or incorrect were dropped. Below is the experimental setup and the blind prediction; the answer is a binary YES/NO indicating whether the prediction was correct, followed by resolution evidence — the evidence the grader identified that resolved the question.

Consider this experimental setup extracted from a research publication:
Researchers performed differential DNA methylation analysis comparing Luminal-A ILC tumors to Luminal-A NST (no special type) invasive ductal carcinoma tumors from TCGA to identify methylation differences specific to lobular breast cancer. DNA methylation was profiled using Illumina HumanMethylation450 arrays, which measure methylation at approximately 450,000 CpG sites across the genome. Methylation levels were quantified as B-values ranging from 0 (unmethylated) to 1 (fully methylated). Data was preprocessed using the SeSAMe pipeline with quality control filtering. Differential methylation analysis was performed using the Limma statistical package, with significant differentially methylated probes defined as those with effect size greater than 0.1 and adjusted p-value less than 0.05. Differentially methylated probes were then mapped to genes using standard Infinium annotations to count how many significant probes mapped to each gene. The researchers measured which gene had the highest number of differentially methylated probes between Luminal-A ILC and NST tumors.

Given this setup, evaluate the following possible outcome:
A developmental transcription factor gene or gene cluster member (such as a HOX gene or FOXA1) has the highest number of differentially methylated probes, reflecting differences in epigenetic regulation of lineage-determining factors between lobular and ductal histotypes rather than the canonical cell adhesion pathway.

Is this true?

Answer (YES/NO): YES